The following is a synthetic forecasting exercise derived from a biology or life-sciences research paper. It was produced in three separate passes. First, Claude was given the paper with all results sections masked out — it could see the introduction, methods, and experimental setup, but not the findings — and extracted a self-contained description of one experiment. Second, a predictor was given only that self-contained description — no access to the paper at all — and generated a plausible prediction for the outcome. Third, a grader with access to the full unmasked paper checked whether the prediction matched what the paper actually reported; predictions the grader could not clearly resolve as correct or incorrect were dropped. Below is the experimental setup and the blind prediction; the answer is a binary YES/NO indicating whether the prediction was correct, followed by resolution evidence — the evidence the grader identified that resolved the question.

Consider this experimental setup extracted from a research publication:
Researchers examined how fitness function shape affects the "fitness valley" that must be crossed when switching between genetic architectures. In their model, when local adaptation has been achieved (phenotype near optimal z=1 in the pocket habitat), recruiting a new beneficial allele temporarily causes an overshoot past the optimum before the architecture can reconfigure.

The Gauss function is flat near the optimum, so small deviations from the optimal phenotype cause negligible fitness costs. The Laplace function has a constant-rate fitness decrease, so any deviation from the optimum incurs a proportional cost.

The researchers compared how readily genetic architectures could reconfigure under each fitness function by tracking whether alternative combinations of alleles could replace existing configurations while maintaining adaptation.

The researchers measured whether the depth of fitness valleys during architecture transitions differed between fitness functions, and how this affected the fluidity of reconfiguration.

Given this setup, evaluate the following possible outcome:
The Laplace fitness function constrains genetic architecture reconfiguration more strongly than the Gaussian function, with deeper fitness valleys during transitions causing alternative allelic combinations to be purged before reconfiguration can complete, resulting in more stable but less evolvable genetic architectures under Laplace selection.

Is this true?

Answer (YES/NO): YES